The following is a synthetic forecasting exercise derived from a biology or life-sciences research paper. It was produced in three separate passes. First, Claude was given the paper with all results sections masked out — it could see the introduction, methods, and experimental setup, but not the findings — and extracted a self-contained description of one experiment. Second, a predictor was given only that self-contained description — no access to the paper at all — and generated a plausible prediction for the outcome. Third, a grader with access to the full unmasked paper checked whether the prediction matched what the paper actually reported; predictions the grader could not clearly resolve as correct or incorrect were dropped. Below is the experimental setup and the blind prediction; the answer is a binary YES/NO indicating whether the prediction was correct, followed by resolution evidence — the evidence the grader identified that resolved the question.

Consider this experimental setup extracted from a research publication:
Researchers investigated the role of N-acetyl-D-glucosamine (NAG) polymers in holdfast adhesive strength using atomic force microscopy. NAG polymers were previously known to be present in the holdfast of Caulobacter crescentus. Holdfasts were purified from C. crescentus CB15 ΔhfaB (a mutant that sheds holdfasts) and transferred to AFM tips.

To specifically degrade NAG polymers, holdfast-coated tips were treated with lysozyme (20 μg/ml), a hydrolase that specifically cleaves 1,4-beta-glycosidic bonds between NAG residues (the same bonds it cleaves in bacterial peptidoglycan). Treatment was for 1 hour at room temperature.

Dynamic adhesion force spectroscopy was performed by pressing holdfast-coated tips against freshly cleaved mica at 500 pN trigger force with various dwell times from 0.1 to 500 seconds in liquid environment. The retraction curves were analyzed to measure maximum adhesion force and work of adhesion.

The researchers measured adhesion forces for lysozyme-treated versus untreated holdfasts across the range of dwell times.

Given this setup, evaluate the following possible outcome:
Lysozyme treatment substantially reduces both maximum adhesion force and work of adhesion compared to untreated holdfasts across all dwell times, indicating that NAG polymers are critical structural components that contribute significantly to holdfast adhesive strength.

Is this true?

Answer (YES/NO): YES